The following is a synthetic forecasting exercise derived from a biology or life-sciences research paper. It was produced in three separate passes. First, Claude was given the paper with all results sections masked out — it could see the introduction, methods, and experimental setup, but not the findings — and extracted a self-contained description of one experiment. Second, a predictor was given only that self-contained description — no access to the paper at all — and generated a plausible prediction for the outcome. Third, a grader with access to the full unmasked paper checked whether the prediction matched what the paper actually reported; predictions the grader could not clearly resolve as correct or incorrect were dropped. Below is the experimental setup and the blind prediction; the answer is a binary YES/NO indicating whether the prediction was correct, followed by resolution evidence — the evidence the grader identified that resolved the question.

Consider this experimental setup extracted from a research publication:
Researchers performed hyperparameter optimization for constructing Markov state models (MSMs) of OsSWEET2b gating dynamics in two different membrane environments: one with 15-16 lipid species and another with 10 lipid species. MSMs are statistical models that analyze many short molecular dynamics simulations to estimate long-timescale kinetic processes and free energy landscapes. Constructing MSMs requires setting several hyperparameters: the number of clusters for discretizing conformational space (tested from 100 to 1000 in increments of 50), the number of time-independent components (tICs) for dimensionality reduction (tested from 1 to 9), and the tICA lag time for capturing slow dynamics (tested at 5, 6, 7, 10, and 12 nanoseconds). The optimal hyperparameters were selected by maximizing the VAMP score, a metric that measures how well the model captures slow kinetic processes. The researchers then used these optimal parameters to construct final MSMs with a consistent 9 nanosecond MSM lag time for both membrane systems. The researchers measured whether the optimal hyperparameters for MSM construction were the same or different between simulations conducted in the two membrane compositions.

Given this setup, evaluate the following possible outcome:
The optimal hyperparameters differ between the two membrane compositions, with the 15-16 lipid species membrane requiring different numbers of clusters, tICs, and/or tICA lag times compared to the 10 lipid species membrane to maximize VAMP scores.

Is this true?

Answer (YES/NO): YES